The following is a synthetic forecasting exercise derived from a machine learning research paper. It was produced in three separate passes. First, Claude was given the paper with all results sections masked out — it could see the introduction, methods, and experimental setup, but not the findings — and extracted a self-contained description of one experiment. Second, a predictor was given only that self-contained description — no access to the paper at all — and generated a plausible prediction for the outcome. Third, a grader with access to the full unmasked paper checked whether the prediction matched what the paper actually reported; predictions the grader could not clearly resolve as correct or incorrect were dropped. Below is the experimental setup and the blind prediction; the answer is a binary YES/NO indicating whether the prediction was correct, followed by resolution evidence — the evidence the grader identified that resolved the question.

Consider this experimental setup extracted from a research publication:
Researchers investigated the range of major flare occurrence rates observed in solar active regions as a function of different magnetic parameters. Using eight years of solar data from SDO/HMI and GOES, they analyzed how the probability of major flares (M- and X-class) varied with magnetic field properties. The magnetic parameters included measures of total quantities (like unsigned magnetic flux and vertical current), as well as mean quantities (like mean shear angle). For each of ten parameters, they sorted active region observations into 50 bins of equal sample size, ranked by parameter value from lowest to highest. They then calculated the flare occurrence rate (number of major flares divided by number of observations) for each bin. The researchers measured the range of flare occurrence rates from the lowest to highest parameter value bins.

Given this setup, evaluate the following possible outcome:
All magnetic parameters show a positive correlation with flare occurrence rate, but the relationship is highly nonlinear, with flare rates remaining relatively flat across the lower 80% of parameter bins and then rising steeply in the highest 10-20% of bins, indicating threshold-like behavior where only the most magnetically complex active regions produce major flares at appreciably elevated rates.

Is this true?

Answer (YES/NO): NO